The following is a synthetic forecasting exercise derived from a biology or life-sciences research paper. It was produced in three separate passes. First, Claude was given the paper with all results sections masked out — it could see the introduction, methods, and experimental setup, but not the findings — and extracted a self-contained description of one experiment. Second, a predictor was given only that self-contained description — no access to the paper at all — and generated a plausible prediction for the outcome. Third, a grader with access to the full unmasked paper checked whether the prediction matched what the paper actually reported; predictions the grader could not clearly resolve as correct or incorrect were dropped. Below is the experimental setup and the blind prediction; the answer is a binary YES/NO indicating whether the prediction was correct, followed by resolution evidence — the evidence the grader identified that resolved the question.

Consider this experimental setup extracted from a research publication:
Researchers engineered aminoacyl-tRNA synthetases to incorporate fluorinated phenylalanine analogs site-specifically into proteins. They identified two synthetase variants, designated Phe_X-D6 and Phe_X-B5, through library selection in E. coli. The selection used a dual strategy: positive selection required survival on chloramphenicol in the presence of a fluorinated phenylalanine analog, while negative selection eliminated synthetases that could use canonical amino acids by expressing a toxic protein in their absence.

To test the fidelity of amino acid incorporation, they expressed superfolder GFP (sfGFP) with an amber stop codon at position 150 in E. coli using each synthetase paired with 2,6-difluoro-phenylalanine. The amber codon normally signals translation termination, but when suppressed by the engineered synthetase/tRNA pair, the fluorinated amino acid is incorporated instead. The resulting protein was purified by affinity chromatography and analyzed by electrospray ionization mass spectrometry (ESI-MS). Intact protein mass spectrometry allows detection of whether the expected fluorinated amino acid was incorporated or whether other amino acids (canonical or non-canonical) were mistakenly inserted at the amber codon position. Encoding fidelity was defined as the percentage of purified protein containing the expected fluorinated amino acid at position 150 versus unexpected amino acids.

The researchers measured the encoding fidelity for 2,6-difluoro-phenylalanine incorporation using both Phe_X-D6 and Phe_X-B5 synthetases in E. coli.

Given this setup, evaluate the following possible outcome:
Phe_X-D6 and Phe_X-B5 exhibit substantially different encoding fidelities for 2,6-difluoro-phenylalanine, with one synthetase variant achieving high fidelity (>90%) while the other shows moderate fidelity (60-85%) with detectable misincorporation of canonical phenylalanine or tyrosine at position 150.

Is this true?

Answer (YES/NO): YES